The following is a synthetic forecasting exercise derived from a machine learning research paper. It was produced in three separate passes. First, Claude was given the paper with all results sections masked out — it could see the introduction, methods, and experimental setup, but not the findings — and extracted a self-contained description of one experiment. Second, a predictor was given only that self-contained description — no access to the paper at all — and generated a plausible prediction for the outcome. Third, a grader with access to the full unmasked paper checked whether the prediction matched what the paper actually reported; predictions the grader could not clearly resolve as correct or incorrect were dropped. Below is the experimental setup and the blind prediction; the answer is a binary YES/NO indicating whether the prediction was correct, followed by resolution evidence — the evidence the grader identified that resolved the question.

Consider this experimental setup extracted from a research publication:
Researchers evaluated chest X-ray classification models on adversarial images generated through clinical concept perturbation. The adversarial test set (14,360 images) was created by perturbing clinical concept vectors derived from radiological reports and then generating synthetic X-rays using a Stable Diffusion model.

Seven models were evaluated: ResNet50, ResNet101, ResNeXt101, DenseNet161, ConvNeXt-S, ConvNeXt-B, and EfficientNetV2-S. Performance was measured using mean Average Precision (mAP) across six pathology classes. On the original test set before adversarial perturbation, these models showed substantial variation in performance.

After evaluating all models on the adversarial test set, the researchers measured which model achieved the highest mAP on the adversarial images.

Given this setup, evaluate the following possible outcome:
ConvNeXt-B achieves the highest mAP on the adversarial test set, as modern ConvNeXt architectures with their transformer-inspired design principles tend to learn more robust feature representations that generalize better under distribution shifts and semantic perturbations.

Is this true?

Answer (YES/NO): NO